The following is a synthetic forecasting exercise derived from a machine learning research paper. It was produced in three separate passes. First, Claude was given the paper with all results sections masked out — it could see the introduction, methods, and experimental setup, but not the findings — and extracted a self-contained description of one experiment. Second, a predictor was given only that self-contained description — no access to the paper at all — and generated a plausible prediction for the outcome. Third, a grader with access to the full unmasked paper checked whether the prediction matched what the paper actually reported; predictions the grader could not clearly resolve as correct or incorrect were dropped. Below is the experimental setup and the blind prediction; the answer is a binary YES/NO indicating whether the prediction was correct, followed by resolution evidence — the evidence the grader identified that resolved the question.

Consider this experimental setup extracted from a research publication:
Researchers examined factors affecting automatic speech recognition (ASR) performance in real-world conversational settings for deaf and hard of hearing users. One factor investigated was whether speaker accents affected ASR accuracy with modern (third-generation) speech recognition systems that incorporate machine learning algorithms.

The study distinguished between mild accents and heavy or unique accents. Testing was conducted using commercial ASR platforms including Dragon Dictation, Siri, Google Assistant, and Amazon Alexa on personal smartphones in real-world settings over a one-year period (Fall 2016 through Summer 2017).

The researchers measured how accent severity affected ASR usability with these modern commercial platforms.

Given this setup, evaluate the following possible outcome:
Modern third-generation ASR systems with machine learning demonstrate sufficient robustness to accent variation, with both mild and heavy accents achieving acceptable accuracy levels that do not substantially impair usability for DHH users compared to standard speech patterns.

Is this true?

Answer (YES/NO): NO